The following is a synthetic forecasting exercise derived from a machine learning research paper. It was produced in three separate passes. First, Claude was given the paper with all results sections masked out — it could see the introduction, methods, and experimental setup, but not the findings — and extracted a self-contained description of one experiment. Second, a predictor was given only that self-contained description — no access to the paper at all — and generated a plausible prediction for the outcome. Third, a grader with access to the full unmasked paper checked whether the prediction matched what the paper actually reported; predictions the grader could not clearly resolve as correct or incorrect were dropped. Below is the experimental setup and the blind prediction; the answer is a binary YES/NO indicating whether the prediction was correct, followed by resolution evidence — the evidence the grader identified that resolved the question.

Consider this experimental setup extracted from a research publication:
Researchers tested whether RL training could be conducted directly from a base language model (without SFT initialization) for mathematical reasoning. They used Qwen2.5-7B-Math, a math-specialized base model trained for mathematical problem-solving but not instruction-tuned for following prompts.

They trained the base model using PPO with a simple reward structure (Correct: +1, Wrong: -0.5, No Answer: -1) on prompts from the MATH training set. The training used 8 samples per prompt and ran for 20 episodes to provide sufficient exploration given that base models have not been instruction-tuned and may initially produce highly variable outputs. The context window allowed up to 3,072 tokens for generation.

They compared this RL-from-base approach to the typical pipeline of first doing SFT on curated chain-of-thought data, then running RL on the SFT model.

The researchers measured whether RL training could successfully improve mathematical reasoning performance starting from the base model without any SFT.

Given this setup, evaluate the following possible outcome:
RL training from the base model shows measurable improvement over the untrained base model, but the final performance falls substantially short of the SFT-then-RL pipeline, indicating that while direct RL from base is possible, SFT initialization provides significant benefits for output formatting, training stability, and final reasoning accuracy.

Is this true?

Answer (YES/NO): YES